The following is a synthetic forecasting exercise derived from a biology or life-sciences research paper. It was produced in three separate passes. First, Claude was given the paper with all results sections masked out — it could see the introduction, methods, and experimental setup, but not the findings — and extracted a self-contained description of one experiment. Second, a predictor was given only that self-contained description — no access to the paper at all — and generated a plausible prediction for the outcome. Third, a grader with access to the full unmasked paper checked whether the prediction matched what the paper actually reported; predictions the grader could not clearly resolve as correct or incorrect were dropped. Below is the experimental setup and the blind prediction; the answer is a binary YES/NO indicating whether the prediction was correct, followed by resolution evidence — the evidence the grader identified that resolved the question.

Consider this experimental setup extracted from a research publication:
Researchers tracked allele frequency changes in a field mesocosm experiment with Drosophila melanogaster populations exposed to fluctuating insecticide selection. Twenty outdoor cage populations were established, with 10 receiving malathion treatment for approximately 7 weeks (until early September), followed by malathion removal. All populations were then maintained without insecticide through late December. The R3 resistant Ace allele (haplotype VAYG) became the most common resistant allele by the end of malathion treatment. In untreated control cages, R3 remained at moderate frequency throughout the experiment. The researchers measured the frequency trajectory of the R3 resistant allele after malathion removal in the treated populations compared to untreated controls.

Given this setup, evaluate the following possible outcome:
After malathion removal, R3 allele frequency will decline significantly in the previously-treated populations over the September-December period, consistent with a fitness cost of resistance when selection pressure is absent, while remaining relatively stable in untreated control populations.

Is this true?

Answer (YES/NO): YES